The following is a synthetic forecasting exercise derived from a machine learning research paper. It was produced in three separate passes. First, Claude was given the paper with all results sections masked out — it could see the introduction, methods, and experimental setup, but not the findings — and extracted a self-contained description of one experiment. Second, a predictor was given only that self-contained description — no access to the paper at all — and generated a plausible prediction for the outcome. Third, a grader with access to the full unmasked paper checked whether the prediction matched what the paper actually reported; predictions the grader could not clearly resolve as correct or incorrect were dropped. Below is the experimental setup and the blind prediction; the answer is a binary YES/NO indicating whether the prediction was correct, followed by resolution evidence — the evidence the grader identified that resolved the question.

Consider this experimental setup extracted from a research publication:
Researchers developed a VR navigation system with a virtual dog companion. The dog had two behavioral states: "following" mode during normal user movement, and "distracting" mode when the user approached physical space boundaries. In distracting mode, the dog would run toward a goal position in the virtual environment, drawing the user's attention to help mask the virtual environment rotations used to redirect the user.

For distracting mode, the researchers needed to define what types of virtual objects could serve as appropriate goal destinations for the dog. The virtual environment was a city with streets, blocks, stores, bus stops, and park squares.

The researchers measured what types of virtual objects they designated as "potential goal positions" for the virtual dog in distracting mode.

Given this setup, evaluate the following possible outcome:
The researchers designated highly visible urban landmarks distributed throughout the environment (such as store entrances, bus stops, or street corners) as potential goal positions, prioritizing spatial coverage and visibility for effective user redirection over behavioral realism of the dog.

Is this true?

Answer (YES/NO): NO